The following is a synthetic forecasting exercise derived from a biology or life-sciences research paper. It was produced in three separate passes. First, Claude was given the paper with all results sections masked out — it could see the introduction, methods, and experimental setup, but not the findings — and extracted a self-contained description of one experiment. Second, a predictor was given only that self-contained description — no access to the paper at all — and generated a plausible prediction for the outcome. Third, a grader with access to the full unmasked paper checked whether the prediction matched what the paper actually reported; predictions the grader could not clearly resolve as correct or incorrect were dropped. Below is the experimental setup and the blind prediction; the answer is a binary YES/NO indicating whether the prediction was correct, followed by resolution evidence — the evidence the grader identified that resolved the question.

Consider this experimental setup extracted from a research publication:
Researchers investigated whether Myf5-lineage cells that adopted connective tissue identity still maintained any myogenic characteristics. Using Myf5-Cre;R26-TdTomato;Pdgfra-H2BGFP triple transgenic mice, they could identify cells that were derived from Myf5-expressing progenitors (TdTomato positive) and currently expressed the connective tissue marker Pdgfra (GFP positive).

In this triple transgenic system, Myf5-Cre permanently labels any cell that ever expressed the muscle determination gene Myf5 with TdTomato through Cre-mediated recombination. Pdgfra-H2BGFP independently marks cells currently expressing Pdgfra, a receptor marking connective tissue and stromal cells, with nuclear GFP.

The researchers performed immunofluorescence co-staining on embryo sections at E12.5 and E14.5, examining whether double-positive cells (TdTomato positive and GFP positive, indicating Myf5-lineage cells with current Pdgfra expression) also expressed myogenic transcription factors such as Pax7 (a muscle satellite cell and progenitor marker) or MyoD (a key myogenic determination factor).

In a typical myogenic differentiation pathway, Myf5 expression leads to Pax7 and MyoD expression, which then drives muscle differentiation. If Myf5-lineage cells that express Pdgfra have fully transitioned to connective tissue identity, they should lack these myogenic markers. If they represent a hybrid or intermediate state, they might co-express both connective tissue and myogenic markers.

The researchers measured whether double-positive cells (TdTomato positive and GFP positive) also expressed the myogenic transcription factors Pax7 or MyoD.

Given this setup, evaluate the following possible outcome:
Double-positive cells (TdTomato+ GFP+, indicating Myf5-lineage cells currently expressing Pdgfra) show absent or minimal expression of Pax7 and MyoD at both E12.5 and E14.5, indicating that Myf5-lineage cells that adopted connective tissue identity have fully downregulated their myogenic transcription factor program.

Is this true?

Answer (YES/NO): YES